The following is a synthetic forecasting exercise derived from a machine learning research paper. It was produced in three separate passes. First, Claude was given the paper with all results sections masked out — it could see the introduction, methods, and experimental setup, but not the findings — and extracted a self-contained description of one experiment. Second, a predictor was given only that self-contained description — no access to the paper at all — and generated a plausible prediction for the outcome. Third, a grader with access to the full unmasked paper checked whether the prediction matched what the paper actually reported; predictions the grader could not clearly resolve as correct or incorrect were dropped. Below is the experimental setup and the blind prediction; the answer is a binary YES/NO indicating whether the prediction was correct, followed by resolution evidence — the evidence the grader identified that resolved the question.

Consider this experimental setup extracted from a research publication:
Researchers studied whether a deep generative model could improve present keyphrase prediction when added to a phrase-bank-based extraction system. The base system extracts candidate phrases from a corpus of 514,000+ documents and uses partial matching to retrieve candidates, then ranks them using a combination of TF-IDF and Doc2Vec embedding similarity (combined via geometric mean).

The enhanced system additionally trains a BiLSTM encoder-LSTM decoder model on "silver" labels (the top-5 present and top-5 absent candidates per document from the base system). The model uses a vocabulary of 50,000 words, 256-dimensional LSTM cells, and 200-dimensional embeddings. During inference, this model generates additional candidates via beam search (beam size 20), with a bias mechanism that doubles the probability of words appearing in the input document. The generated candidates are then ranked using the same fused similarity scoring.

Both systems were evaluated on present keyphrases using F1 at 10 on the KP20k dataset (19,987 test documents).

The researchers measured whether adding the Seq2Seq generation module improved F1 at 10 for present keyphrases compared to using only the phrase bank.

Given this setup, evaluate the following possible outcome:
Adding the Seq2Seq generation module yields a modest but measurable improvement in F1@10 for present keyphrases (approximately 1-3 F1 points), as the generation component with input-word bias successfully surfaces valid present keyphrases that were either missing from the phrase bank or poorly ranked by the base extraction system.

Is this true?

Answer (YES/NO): YES